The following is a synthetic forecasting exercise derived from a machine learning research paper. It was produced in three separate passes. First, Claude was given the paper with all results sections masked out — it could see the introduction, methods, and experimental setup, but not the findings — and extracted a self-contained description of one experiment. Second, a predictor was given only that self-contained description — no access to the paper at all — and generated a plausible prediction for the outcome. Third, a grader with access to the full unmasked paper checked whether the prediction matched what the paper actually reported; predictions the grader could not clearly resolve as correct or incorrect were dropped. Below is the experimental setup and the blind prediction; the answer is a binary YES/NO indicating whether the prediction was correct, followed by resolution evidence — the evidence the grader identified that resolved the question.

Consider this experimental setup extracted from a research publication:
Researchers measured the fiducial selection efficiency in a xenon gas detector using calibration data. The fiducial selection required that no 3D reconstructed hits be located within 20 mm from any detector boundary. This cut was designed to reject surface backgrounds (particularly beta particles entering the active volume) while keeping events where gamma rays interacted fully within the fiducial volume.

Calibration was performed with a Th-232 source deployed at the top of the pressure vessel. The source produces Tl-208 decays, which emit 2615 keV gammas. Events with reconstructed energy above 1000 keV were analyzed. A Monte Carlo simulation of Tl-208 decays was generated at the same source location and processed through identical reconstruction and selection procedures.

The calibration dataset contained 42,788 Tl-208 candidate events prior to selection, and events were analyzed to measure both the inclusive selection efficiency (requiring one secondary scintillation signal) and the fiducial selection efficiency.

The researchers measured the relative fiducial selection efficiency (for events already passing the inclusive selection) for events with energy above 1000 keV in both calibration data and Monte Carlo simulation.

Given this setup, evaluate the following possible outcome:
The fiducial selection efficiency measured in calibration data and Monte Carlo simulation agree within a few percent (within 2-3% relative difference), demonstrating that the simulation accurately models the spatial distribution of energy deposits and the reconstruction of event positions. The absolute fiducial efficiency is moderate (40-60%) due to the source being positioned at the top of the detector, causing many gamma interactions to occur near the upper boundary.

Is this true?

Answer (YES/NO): YES